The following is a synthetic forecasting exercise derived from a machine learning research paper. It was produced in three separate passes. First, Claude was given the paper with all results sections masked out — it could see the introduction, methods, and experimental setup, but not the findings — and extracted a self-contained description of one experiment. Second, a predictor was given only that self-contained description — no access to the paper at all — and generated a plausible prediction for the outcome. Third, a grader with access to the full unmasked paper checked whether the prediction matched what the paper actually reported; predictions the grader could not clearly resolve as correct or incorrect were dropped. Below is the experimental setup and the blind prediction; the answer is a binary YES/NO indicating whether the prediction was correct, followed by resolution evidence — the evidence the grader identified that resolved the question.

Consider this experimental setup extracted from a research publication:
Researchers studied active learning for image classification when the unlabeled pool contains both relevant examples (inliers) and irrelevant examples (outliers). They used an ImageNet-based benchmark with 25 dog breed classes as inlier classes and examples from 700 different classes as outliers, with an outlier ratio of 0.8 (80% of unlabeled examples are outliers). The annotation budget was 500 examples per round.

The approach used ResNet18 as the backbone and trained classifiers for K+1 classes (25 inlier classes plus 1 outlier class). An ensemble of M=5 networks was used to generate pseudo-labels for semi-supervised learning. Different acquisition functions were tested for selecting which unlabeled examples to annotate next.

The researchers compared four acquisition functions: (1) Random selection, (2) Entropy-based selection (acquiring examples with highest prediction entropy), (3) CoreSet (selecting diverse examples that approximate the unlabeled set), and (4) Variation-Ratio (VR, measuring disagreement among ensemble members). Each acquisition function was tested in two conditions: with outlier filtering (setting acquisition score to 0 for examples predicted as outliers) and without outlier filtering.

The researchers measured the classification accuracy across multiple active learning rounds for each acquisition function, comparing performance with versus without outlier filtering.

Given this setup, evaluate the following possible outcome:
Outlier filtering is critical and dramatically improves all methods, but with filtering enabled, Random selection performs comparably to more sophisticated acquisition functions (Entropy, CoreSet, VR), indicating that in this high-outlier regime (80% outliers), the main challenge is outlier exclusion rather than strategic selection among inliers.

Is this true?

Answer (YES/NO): NO